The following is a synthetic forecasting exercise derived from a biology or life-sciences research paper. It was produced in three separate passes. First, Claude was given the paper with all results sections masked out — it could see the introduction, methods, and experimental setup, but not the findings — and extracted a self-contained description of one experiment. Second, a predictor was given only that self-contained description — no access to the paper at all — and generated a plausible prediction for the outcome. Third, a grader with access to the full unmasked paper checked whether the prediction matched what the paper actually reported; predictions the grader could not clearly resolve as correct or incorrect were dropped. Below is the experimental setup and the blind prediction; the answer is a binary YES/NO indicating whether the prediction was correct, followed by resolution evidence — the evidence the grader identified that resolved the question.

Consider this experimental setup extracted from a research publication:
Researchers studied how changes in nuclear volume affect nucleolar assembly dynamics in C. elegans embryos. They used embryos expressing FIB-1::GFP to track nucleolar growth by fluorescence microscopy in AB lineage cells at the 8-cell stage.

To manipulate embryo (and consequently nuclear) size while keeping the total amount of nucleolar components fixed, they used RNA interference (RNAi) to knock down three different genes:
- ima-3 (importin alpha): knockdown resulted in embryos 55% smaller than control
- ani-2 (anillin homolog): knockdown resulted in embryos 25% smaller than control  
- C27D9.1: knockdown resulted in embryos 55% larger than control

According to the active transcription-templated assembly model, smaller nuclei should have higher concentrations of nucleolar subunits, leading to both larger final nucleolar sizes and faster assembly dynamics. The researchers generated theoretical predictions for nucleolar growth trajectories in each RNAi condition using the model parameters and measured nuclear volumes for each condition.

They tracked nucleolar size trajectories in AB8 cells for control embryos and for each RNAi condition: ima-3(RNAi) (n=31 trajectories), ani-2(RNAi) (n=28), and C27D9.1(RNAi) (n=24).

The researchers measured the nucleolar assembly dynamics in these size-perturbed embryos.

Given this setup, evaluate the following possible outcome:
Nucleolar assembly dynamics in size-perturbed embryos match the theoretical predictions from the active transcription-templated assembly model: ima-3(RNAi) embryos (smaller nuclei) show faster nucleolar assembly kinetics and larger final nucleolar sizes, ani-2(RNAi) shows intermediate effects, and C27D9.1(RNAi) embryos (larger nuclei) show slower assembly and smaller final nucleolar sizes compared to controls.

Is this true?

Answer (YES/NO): NO